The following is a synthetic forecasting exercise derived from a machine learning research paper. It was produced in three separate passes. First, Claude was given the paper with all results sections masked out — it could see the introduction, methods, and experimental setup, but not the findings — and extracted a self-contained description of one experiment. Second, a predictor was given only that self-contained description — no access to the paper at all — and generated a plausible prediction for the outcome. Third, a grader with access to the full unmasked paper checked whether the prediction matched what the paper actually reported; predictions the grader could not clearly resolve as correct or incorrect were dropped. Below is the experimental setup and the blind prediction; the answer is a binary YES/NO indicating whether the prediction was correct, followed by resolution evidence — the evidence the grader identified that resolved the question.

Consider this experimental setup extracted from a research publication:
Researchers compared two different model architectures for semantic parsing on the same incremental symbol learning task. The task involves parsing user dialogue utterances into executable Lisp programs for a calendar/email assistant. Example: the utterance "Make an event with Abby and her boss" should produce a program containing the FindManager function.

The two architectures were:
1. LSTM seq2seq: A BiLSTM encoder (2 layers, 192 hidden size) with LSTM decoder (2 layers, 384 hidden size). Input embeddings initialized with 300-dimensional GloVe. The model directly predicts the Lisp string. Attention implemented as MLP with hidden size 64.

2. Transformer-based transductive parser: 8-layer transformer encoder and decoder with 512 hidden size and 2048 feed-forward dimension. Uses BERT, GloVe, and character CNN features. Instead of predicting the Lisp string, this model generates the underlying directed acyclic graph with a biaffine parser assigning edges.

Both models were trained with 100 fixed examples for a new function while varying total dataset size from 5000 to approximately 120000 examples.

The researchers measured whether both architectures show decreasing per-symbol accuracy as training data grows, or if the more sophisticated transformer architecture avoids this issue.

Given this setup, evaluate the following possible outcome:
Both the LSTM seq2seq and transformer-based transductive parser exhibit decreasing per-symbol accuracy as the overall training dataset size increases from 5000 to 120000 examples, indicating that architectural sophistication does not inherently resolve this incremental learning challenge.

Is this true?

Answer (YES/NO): YES